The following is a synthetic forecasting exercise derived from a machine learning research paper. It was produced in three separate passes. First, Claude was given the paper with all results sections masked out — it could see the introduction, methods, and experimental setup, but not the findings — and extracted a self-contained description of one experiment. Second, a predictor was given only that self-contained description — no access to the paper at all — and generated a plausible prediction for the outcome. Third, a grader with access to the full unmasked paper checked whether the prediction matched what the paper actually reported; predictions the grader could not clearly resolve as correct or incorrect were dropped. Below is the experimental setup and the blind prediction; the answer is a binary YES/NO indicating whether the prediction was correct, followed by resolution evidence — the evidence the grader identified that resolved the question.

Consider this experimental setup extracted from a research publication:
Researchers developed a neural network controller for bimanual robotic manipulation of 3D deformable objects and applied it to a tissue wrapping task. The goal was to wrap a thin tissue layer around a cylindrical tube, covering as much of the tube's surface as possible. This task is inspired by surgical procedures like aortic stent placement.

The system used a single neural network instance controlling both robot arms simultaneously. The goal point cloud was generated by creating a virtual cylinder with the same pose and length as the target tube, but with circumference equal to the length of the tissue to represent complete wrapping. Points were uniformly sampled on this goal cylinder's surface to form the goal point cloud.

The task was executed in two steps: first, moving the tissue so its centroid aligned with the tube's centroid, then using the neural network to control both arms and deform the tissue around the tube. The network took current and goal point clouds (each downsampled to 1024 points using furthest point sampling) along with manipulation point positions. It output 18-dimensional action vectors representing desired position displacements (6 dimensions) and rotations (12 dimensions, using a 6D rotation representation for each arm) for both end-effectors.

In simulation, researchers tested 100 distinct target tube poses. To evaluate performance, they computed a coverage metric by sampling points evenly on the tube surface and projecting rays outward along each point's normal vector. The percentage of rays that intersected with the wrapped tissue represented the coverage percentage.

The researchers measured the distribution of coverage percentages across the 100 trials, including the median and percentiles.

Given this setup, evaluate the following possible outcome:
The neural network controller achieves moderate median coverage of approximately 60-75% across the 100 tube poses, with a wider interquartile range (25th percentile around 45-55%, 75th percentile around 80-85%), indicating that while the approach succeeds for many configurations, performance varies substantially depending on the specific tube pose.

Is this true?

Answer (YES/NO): NO